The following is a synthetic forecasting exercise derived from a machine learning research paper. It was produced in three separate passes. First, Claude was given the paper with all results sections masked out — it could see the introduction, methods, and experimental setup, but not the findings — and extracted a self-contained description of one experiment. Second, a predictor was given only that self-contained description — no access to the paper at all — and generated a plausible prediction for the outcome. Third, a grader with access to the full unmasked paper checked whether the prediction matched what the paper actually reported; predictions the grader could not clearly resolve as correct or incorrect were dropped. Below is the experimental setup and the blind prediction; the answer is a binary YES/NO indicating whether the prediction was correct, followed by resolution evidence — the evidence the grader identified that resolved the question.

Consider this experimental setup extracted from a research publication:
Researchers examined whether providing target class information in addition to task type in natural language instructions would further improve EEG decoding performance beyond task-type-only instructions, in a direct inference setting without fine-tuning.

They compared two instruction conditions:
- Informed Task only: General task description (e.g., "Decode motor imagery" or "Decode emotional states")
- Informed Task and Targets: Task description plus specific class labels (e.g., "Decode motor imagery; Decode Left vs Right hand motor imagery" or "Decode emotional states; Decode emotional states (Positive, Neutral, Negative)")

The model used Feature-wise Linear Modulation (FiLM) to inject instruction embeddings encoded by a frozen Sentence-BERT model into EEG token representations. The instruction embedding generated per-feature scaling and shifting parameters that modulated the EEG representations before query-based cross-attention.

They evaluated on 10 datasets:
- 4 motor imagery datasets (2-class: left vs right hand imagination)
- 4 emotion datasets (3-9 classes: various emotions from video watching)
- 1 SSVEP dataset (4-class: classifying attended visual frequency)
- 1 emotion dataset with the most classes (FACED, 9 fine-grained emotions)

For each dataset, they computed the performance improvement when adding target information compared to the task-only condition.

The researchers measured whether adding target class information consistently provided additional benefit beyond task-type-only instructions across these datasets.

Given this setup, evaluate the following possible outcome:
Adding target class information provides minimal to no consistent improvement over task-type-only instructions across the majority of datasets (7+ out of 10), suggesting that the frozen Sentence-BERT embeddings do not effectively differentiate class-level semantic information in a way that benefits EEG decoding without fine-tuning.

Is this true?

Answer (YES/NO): NO